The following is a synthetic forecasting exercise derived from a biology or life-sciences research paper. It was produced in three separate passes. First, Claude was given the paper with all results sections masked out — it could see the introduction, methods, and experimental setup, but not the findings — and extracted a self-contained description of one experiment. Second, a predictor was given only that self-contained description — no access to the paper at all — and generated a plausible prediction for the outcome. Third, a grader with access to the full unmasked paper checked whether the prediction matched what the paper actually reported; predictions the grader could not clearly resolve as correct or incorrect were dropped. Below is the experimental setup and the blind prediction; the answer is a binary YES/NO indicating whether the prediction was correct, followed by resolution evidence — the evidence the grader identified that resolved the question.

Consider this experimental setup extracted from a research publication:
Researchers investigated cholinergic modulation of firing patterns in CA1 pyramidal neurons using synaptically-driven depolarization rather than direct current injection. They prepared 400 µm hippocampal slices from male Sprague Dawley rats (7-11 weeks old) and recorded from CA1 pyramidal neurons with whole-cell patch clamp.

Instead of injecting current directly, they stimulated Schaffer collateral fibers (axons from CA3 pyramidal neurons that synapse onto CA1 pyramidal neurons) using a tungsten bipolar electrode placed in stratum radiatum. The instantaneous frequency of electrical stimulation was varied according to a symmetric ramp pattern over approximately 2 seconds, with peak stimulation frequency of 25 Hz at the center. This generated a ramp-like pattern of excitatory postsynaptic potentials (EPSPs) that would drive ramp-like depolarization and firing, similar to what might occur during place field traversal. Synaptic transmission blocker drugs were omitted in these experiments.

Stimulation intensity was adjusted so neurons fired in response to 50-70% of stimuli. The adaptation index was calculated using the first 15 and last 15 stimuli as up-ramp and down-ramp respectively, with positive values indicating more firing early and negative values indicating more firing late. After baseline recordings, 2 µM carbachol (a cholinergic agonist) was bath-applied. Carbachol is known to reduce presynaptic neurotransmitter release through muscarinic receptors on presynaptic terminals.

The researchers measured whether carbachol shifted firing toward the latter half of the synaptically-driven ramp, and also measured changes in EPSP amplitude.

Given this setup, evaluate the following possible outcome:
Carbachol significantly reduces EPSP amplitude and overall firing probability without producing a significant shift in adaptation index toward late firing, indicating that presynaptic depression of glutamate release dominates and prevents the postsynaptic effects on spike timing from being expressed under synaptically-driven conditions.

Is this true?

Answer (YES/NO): NO